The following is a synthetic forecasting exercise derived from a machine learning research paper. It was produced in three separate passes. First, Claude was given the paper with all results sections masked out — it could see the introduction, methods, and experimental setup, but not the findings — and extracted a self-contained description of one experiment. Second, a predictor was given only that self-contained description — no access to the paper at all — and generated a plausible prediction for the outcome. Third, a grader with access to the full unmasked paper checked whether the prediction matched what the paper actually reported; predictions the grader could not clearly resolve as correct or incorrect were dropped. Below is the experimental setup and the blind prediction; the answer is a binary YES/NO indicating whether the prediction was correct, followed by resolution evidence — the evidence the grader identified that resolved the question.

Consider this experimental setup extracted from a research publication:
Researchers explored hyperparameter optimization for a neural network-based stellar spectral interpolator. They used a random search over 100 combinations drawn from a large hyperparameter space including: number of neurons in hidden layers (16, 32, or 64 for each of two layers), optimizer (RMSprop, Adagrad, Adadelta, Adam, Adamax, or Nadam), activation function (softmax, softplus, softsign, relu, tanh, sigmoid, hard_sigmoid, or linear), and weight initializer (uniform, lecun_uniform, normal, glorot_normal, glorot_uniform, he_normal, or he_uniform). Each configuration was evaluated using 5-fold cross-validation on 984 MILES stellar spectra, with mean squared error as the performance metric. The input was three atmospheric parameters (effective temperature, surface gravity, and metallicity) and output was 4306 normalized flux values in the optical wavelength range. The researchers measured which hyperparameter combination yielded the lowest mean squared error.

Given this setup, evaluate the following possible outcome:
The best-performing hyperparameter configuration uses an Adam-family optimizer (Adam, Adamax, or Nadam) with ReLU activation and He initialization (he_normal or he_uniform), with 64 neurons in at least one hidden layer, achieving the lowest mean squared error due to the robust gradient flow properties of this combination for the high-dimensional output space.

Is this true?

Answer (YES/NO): NO